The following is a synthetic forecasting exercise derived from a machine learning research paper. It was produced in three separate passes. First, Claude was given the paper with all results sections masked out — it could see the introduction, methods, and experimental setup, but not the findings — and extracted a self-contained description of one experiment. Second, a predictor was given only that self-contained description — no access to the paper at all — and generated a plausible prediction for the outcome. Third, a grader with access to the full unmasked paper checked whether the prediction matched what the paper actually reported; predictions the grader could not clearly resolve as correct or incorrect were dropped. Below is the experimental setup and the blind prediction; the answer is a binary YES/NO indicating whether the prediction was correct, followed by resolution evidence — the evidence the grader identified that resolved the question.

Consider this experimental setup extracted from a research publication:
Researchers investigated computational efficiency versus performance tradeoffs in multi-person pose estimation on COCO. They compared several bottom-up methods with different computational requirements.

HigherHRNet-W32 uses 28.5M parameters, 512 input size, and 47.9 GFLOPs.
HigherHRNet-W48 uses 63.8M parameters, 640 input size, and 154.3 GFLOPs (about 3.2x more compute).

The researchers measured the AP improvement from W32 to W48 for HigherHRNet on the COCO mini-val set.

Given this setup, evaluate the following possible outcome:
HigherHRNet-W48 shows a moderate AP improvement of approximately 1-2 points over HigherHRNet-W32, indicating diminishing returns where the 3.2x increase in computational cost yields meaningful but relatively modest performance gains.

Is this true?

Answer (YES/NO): NO